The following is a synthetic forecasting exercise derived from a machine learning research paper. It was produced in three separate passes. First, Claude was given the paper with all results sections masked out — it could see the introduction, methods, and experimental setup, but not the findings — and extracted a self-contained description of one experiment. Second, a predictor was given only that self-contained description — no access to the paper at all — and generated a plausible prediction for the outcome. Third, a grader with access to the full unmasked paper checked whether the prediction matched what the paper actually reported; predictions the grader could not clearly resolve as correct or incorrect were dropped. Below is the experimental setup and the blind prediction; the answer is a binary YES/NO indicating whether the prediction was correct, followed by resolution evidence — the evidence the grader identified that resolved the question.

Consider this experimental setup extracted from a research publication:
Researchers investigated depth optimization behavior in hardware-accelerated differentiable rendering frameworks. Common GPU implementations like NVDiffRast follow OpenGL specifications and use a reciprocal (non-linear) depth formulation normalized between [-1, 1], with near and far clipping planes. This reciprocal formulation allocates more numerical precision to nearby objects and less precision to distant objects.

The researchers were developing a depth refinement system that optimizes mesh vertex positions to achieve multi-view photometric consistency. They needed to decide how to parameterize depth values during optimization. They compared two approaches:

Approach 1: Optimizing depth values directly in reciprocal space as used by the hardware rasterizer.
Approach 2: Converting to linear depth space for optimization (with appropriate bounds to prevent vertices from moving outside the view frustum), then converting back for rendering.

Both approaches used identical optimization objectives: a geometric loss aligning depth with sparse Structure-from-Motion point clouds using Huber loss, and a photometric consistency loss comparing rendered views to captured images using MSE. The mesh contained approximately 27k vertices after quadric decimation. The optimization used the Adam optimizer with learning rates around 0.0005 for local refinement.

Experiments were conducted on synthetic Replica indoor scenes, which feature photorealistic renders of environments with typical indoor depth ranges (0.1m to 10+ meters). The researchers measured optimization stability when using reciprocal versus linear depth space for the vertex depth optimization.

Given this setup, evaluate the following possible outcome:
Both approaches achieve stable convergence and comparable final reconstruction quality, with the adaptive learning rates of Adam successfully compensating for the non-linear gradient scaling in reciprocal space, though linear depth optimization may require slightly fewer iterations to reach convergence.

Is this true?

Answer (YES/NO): NO